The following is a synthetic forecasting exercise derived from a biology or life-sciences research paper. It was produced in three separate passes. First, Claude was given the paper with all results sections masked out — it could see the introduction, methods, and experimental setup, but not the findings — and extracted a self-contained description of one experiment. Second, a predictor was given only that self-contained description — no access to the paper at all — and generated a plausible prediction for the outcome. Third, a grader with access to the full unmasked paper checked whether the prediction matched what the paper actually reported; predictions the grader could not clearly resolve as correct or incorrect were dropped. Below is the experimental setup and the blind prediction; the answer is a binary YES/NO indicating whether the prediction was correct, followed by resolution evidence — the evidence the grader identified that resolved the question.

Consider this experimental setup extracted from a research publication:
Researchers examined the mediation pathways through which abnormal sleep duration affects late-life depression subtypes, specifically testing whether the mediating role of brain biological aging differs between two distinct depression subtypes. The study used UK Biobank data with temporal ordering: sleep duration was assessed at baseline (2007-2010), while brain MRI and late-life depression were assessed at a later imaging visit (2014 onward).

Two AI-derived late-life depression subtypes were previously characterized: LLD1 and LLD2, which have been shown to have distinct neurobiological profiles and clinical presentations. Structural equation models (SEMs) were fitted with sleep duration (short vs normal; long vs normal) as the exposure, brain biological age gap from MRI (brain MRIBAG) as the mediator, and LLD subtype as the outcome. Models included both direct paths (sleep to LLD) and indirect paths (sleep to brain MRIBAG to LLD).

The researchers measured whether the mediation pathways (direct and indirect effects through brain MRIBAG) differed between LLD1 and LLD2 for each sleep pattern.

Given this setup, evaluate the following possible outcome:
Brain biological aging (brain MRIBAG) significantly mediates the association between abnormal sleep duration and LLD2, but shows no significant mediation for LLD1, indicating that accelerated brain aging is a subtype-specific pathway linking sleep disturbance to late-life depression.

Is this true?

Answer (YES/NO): NO